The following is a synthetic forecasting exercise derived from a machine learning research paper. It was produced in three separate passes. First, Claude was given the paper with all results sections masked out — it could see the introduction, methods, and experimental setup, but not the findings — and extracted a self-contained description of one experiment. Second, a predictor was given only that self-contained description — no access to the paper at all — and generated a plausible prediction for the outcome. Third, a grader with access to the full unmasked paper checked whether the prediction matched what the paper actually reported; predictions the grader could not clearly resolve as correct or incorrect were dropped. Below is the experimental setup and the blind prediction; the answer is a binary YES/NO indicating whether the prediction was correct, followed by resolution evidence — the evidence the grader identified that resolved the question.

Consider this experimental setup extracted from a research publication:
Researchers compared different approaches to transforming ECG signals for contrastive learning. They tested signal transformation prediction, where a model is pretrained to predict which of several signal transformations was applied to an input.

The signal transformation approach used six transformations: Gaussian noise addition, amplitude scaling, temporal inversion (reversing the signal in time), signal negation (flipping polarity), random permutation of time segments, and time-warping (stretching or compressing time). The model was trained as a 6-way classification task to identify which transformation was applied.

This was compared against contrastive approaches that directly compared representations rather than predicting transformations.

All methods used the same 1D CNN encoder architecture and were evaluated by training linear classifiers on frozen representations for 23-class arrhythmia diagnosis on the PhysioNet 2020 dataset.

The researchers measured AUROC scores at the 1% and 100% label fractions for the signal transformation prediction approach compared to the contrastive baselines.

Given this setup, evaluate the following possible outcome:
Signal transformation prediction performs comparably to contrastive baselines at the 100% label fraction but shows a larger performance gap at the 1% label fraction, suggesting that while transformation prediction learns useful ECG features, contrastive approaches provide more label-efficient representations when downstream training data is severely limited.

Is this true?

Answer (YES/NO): NO